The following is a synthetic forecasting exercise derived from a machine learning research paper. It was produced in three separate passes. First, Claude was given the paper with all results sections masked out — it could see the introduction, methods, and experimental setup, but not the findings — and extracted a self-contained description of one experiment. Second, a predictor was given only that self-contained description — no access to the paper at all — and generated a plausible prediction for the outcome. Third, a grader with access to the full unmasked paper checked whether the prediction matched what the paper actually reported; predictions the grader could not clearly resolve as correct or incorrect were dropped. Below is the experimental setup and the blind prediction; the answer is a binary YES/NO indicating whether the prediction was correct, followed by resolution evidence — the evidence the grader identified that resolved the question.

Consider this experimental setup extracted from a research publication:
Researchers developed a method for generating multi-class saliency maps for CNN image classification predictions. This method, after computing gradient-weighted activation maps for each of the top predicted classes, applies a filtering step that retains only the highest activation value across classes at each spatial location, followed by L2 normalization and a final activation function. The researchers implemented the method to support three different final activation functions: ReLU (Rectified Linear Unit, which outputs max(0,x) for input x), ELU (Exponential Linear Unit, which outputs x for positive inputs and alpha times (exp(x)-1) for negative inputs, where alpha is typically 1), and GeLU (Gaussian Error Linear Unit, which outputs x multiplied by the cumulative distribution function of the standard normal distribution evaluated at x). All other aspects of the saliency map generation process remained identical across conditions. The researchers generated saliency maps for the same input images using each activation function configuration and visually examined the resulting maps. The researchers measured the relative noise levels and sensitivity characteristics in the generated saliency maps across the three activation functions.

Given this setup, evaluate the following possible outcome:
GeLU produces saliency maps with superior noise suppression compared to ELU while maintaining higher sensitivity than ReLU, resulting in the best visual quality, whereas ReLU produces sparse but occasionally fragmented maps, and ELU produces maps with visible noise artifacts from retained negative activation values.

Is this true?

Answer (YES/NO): NO